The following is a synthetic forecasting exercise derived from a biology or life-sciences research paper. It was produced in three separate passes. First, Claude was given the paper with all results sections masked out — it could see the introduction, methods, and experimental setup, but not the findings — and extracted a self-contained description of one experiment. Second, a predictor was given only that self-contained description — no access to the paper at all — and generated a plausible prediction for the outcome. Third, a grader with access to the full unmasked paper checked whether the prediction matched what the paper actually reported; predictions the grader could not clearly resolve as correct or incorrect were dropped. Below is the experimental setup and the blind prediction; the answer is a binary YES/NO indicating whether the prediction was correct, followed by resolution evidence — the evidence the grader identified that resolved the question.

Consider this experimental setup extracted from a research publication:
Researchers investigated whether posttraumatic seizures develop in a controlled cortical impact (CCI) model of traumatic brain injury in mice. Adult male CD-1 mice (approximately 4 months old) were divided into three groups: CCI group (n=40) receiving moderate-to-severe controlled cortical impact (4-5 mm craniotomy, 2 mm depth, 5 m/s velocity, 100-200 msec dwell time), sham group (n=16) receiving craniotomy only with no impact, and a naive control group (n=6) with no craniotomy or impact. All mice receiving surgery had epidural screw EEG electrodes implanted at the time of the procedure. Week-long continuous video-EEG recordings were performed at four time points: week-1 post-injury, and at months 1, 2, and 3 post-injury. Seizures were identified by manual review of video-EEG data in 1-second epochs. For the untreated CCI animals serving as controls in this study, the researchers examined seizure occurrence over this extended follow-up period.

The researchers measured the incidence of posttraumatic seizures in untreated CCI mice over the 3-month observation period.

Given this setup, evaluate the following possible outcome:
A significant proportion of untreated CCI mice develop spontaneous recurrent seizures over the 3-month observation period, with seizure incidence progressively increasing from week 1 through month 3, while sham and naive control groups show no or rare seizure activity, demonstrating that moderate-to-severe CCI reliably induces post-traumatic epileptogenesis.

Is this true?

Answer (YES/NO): NO